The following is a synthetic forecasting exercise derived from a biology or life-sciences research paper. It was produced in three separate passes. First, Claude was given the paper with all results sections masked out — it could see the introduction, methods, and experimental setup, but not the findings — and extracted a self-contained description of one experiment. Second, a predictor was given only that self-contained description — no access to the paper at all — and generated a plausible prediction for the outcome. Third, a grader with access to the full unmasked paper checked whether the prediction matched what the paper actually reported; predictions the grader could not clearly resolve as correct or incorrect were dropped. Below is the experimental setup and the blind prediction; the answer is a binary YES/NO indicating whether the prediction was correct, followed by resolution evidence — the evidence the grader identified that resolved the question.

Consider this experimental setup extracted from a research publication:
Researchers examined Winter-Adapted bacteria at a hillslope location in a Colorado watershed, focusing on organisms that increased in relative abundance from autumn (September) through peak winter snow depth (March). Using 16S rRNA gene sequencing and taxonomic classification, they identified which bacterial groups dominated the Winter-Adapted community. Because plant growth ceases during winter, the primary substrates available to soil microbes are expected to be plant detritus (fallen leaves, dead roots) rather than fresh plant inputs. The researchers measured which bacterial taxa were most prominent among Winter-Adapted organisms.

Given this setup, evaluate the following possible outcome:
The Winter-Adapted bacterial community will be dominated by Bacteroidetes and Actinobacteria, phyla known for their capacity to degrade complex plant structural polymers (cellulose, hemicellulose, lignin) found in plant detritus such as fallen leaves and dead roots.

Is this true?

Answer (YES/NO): NO